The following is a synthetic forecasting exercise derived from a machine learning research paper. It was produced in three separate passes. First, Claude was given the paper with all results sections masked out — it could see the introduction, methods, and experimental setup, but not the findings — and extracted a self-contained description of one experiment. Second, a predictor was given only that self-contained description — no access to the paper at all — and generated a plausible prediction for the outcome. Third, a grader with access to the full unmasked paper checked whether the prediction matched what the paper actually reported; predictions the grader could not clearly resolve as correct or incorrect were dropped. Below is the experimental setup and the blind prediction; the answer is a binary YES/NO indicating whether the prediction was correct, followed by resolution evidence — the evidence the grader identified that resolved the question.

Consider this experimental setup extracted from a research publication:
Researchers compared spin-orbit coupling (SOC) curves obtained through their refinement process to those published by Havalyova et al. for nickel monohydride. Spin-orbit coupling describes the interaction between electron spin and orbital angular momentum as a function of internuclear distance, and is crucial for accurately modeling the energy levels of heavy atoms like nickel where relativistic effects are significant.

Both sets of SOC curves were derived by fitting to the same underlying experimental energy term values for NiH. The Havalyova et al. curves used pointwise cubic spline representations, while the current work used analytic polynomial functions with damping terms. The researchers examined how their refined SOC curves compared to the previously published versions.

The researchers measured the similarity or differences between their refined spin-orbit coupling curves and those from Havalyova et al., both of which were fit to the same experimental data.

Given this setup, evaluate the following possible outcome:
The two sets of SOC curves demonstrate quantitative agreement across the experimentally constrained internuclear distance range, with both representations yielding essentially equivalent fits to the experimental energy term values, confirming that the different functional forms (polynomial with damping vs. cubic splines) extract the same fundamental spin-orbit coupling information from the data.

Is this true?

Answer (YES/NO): NO